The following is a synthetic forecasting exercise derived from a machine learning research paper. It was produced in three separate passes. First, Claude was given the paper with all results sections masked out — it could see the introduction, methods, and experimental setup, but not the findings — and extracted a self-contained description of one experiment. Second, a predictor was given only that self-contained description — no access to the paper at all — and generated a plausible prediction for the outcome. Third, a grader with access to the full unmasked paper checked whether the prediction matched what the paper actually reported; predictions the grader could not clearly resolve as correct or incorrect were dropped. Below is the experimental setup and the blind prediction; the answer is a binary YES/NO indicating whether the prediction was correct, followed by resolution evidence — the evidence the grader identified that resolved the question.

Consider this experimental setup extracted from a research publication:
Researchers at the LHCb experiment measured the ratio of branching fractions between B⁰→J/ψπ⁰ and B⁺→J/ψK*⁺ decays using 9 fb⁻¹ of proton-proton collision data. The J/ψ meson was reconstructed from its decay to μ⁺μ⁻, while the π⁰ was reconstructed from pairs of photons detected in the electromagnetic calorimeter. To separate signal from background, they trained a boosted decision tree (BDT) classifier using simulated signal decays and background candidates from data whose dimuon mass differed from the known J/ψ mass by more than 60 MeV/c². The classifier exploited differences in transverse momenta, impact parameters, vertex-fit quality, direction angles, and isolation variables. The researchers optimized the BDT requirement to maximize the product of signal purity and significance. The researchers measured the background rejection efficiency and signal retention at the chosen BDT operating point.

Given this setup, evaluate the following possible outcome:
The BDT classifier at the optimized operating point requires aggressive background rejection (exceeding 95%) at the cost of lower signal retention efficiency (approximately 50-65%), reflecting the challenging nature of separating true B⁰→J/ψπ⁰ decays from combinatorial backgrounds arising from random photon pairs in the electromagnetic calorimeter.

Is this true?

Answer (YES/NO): NO